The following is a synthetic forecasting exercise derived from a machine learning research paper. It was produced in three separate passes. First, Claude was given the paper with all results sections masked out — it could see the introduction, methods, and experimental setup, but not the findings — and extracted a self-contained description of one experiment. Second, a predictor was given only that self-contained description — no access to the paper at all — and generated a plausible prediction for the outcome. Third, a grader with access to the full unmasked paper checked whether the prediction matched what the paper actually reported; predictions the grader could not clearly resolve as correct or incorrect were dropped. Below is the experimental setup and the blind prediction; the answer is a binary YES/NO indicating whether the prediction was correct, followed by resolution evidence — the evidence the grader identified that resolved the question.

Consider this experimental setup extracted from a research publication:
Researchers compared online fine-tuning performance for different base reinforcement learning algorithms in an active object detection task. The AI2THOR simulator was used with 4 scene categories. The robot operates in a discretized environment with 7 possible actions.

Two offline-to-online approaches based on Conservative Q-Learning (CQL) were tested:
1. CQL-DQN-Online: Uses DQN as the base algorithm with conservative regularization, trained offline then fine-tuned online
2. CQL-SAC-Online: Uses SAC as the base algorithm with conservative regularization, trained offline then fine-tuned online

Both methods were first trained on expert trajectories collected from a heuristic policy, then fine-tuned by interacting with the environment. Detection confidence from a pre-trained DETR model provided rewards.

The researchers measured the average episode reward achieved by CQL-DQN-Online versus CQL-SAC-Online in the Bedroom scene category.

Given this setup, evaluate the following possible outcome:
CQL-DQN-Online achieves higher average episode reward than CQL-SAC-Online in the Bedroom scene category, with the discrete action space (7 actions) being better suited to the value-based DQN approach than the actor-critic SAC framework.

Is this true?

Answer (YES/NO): NO